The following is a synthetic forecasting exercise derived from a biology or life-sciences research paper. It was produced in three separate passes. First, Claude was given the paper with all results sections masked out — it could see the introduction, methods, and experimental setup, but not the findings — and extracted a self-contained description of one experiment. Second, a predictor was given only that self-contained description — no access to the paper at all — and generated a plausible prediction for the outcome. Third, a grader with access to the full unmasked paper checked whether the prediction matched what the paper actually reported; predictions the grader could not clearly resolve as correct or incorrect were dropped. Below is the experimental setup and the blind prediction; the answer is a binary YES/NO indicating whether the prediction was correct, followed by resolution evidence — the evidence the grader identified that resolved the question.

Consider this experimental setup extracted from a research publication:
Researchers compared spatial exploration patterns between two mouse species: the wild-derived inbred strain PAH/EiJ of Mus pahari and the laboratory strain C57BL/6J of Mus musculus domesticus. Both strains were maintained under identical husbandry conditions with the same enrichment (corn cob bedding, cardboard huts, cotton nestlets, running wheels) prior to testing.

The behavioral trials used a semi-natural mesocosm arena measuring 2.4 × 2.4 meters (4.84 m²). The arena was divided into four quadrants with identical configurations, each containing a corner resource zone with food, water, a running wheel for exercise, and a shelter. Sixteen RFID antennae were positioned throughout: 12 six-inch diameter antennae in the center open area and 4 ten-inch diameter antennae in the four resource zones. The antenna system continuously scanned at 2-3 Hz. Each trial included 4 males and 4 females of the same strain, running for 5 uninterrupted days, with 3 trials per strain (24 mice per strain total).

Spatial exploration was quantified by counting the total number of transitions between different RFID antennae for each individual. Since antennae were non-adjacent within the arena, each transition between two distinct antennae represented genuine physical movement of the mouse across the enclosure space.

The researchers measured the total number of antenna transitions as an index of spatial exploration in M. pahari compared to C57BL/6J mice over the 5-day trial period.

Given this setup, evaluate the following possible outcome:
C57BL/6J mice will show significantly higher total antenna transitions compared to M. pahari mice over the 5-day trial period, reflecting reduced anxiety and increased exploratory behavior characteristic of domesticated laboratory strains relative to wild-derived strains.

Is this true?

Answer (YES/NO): NO